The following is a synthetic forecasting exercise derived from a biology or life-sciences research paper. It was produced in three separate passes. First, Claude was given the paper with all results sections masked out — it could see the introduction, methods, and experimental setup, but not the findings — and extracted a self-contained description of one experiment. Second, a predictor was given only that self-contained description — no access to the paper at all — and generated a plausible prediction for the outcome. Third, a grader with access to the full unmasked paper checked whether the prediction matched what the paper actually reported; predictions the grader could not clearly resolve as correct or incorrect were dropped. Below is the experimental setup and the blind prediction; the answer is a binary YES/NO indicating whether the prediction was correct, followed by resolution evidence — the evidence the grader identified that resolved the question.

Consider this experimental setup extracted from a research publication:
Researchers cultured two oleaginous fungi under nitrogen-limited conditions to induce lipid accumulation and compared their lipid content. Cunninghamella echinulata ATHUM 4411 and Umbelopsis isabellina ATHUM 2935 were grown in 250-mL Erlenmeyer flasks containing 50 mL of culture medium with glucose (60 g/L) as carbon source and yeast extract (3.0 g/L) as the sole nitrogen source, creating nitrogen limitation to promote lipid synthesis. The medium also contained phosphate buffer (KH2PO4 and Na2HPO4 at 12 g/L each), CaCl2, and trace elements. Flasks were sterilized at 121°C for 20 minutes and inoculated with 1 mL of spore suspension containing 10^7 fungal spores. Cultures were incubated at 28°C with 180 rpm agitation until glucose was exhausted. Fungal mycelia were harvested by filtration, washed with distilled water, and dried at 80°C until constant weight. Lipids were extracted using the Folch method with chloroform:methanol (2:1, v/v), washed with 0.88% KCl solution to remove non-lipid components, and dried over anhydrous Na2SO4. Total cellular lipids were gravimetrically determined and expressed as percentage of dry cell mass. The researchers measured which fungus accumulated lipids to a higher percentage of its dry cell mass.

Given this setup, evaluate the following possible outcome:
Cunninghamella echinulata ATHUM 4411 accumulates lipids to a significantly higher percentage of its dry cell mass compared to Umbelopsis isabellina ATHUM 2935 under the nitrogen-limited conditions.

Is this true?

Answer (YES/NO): NO